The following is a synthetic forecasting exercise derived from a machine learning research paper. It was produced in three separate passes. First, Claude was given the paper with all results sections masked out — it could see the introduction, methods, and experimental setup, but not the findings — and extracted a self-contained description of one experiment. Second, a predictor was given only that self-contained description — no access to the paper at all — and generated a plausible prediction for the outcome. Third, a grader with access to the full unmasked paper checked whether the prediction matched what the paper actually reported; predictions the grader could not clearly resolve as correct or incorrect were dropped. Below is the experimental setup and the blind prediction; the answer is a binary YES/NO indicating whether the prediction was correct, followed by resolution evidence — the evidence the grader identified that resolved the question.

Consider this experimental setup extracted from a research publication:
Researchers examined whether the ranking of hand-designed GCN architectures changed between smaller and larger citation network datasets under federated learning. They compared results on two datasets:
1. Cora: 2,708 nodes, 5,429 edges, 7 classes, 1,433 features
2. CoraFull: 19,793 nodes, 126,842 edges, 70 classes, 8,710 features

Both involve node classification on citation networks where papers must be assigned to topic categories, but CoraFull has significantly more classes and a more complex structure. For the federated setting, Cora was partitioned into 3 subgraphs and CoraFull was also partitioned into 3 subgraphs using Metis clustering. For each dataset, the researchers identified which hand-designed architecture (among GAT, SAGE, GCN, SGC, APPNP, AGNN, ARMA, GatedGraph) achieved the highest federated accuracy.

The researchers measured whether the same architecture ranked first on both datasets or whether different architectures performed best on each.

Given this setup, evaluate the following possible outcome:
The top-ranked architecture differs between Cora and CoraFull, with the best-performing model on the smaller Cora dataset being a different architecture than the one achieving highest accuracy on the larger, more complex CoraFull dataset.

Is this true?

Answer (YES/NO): NO